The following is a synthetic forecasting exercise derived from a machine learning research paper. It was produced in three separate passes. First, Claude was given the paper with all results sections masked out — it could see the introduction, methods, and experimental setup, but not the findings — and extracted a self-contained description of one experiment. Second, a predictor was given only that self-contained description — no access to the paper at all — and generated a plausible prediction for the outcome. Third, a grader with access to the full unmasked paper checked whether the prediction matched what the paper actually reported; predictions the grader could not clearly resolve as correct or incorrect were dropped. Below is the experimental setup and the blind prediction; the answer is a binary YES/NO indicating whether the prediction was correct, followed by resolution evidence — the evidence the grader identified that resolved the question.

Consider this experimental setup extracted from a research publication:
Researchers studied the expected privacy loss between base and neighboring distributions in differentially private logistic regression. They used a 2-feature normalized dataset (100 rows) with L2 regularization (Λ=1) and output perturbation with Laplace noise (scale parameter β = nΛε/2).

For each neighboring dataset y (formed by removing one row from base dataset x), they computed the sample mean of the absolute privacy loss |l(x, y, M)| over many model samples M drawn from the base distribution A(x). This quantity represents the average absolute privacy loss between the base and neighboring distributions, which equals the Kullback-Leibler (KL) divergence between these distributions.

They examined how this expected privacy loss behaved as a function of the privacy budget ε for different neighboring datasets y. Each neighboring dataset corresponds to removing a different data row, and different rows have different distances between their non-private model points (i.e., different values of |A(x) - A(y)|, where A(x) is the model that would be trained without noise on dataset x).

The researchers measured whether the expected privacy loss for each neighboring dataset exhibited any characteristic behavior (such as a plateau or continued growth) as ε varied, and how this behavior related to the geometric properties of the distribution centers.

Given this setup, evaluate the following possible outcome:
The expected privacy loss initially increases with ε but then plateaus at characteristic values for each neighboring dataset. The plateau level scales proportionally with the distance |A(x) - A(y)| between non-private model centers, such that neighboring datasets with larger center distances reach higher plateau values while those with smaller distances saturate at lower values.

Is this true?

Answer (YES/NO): NO